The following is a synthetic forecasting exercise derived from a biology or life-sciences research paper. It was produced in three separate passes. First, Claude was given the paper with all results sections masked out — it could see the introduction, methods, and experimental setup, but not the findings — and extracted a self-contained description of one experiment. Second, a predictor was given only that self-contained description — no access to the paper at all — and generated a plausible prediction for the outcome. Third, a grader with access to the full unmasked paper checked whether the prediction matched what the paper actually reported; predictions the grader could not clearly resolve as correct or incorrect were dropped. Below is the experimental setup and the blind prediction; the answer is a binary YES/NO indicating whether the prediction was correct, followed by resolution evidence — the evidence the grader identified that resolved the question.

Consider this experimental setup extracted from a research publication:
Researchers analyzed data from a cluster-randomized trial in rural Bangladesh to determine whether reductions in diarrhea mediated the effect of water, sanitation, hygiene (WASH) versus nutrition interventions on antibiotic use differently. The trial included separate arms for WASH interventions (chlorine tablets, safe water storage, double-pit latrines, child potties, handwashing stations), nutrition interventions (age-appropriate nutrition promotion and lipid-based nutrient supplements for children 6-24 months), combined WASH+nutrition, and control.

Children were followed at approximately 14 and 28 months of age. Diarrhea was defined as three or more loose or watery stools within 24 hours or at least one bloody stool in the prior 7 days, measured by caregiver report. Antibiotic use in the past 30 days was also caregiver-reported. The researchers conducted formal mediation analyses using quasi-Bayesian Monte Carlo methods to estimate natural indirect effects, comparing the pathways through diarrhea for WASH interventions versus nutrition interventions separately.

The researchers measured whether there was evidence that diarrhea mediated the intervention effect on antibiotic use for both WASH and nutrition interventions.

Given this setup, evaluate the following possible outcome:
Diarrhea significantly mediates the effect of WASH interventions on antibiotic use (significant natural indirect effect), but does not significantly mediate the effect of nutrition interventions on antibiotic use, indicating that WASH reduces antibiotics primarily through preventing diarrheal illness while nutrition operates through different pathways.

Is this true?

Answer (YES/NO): NO